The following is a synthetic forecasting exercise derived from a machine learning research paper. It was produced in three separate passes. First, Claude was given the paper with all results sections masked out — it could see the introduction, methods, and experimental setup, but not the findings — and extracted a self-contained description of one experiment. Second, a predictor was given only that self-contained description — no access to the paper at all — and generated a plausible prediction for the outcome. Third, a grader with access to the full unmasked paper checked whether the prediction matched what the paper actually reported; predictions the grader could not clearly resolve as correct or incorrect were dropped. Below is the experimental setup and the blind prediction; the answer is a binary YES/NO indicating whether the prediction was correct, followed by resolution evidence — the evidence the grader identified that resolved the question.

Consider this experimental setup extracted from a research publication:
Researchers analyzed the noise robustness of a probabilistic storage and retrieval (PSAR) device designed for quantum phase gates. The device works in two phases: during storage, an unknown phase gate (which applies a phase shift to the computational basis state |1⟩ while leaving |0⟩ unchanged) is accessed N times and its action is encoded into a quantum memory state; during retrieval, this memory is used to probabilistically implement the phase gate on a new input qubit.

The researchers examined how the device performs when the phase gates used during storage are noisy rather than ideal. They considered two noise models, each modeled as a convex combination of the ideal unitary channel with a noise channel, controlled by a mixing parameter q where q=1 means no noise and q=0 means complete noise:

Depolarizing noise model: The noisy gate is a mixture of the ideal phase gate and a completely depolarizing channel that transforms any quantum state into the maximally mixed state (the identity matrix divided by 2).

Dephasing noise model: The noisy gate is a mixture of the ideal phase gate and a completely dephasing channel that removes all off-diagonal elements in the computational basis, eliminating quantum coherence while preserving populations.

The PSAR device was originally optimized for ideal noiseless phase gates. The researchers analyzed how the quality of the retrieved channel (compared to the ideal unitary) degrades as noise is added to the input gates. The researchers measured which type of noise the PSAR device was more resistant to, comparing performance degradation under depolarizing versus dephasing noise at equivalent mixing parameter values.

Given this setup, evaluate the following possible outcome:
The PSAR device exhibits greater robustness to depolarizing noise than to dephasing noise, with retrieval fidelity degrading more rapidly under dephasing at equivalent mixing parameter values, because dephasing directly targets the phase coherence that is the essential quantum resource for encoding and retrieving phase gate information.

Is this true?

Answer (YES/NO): NO